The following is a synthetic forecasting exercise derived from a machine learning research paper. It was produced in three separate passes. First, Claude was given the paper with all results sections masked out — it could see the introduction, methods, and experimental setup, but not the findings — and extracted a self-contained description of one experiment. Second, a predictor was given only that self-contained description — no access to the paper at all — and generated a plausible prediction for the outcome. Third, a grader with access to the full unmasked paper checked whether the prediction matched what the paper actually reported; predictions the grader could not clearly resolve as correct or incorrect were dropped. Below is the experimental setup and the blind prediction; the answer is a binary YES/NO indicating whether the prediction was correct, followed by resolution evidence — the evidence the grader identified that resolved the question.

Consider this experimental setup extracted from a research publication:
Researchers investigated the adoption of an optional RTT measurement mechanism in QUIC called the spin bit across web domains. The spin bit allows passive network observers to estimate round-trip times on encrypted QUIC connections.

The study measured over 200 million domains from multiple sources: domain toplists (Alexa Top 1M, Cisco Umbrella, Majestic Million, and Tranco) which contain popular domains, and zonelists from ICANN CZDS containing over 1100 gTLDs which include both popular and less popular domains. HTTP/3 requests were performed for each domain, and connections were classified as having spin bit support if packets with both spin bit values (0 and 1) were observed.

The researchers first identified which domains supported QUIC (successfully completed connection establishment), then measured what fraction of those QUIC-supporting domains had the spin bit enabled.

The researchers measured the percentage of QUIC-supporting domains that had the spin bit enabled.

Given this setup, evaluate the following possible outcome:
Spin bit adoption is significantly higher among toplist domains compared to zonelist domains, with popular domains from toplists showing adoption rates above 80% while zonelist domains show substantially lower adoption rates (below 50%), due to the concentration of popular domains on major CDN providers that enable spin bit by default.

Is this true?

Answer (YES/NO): NO